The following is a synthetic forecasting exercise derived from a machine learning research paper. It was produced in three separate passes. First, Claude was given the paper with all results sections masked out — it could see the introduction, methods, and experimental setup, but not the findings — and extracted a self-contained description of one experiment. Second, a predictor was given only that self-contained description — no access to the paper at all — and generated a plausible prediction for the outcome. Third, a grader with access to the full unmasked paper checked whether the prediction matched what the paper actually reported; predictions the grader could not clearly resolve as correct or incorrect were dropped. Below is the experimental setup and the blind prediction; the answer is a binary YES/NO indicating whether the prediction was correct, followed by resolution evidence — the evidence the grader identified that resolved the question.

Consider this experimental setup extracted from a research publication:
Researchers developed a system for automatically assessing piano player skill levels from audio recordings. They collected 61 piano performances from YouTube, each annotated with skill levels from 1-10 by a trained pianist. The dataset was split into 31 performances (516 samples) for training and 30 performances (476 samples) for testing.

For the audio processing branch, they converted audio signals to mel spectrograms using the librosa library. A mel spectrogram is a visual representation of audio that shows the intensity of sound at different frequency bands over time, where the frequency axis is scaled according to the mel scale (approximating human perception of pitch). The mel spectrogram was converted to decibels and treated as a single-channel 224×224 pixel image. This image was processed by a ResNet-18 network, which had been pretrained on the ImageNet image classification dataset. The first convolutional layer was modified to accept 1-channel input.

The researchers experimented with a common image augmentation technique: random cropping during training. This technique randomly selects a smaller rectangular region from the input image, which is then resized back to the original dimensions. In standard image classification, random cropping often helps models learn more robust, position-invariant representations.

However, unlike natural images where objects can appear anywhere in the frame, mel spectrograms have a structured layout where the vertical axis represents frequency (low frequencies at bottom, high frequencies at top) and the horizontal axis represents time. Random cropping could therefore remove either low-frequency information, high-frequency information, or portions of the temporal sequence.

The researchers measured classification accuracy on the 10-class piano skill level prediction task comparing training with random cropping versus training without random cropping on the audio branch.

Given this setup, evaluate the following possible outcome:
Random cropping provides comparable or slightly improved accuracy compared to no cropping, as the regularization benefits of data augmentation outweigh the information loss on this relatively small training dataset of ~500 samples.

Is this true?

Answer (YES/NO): NO